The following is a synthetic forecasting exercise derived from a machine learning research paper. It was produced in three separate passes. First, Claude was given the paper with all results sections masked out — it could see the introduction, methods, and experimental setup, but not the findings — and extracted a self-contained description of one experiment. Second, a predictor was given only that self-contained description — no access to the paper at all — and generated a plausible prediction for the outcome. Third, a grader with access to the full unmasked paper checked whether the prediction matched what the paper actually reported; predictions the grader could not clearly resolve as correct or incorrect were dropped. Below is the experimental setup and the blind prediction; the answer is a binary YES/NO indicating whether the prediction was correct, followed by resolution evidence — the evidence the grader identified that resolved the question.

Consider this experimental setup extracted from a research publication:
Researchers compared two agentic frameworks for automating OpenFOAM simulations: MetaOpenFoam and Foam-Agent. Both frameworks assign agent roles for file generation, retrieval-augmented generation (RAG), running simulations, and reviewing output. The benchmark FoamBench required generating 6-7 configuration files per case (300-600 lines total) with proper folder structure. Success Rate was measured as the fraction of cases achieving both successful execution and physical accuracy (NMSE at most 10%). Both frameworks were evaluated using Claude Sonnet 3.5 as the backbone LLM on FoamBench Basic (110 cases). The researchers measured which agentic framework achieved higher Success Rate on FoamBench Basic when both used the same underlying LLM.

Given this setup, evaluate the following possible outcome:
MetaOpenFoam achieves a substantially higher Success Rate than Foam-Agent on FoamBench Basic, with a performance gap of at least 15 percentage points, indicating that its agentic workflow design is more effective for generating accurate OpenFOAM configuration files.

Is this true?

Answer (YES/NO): NO